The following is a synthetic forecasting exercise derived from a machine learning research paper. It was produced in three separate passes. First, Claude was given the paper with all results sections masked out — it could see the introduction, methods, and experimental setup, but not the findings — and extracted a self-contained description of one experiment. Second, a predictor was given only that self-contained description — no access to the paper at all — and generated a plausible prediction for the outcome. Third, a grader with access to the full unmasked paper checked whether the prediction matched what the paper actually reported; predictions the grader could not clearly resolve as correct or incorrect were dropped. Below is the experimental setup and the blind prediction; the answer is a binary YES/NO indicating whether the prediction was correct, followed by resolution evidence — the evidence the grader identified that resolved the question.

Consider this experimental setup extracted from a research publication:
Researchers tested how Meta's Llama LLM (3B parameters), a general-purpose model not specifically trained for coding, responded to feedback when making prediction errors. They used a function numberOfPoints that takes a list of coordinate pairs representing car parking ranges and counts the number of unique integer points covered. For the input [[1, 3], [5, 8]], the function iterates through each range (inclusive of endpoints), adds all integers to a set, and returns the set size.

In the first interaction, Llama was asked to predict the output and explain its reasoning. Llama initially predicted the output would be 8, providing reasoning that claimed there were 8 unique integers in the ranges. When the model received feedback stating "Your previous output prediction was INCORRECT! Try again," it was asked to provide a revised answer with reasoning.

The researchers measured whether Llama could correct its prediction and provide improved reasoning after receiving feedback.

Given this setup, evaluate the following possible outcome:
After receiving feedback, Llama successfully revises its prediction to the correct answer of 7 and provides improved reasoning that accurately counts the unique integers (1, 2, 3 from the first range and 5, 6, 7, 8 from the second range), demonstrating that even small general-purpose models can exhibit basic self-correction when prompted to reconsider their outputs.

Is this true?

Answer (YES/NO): NO